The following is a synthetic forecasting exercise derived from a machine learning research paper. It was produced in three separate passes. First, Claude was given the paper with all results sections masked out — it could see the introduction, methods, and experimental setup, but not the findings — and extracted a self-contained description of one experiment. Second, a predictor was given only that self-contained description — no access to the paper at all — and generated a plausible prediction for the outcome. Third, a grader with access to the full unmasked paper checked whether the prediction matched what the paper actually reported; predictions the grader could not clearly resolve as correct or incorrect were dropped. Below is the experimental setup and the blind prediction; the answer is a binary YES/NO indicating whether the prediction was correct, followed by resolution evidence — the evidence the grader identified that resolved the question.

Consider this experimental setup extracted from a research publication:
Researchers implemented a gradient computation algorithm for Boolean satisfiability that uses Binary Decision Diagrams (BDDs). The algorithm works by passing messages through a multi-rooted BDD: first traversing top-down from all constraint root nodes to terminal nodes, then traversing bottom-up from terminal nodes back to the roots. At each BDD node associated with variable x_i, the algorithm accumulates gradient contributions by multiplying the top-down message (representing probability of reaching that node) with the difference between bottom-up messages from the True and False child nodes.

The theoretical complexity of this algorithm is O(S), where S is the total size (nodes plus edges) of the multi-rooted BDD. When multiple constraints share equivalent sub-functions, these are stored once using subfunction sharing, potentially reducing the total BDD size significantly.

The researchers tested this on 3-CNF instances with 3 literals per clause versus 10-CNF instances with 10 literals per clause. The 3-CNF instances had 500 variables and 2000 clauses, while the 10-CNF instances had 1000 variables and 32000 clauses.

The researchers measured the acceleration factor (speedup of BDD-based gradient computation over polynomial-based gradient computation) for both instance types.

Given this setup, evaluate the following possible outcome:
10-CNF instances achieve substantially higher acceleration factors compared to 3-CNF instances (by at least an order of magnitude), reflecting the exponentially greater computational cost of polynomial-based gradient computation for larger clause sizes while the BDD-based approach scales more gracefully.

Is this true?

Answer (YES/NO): NO